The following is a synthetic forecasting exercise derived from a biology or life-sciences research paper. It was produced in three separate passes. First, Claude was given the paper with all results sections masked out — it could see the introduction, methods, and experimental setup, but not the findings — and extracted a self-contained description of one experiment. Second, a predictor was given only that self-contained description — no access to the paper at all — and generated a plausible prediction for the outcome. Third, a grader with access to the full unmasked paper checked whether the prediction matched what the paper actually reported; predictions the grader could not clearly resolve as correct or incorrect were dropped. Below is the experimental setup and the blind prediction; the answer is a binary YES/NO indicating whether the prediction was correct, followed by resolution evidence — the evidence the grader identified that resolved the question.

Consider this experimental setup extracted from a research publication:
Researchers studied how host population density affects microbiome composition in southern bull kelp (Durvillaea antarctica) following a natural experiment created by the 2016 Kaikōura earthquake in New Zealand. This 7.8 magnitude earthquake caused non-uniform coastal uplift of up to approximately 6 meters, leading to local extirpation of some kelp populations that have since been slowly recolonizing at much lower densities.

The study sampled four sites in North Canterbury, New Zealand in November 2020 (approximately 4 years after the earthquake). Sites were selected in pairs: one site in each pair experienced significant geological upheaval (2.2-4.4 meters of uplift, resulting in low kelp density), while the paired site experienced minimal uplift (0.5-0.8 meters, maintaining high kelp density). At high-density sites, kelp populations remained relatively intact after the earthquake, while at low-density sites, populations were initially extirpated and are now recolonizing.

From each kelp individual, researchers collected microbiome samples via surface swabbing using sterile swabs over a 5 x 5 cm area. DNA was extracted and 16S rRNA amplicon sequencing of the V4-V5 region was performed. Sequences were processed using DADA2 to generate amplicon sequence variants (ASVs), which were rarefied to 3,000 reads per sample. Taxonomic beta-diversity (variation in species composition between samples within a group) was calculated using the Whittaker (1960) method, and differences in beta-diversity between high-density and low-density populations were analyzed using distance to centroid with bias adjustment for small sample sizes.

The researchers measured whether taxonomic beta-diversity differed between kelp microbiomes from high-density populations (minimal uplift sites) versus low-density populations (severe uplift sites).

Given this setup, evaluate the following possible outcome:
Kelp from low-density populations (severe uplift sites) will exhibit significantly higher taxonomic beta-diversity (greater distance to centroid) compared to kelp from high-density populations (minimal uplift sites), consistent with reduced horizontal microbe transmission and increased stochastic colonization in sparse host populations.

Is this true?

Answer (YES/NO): YES